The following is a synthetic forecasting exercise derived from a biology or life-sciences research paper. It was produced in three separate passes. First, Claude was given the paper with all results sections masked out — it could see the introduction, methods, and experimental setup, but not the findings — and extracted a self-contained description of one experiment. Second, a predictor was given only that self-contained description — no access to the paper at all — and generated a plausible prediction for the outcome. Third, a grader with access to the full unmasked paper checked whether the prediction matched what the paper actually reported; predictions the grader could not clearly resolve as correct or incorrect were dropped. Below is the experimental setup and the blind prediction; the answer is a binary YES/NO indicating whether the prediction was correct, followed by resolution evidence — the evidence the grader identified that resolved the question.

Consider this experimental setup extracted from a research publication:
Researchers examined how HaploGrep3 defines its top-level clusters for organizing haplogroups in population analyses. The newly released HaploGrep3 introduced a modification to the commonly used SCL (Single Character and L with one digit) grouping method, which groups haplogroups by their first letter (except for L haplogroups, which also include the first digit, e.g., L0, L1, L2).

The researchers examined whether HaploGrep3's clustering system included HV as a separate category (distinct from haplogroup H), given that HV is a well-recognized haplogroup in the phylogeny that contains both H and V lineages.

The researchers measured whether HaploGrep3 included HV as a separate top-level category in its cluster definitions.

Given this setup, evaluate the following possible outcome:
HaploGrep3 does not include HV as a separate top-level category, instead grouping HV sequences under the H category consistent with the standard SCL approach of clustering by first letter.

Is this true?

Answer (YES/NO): NO